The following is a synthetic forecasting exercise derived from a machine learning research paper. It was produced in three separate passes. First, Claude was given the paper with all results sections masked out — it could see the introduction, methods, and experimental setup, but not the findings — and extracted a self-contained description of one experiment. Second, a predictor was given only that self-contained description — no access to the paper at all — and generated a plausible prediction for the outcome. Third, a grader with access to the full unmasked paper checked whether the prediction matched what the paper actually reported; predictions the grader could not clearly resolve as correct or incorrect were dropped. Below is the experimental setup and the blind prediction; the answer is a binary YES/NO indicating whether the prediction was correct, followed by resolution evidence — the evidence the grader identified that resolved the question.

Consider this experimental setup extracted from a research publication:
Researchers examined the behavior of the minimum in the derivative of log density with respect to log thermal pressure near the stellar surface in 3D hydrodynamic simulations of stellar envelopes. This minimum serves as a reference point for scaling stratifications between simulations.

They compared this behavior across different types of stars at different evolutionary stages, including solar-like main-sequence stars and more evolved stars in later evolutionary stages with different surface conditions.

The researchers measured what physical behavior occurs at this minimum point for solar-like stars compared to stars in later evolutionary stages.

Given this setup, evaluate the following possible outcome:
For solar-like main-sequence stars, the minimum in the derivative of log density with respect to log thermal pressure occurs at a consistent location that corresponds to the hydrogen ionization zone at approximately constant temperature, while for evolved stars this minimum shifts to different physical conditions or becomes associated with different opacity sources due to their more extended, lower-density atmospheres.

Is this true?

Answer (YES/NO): NO